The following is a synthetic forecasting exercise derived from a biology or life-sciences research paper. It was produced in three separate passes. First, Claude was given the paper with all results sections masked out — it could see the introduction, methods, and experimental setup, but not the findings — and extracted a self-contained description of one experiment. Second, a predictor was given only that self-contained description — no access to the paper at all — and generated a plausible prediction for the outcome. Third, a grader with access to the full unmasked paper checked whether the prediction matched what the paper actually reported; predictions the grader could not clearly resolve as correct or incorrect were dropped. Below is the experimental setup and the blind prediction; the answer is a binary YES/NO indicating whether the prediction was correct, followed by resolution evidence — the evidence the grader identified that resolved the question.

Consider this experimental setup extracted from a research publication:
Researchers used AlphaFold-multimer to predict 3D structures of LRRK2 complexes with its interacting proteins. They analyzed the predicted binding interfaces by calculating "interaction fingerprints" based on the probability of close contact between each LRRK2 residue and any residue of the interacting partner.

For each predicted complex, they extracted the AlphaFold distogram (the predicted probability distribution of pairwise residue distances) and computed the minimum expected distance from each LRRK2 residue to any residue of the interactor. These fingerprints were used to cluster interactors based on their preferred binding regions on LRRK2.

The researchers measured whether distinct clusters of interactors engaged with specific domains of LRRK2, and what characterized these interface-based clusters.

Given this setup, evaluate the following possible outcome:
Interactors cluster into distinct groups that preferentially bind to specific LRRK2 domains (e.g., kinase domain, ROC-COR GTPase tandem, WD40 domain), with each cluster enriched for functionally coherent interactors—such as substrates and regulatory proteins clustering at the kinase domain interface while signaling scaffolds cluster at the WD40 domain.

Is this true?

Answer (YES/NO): NO